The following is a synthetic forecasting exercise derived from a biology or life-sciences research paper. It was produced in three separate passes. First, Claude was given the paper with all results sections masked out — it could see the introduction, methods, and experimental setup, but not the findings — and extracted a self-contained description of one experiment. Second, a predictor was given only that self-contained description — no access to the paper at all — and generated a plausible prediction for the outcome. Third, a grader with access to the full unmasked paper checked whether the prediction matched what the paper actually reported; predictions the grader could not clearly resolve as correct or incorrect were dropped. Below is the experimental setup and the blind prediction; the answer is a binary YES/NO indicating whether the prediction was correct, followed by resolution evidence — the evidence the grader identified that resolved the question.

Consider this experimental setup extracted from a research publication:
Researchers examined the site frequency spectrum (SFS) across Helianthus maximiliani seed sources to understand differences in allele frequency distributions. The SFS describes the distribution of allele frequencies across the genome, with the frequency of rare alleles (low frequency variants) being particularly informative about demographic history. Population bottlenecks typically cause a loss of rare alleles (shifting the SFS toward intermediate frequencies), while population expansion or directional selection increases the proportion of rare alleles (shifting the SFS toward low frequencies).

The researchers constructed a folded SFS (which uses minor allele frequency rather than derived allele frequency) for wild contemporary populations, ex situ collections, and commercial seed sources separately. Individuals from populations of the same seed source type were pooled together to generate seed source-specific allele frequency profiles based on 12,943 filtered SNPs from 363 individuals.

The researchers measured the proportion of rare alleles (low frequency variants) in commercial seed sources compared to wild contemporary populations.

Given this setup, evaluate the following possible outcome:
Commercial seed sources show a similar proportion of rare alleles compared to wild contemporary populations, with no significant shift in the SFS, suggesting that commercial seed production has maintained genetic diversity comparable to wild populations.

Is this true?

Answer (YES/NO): NO